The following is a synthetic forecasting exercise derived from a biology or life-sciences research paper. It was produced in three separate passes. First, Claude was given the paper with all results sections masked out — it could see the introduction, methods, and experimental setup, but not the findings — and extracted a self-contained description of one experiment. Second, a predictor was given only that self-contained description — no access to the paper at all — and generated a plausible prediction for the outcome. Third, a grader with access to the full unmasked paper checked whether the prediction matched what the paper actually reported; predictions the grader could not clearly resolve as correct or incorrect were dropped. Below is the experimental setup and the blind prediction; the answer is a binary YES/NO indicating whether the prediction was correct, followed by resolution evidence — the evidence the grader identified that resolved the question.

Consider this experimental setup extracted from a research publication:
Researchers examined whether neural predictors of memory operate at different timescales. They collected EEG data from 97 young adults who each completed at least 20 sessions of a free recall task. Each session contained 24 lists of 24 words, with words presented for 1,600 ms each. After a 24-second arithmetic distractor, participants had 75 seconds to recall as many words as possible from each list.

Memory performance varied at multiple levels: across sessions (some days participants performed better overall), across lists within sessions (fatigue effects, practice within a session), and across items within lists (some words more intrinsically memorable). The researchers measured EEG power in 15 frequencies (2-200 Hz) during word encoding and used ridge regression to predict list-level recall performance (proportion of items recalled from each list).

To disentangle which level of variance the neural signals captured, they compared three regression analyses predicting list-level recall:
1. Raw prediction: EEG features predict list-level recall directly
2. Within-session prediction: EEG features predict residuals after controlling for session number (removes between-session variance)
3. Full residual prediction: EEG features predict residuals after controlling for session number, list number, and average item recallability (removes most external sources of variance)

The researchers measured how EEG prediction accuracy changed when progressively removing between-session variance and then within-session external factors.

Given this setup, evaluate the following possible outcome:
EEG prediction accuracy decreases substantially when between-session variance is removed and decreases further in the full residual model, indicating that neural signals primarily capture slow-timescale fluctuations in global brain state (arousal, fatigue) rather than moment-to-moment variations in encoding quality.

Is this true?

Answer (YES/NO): NO